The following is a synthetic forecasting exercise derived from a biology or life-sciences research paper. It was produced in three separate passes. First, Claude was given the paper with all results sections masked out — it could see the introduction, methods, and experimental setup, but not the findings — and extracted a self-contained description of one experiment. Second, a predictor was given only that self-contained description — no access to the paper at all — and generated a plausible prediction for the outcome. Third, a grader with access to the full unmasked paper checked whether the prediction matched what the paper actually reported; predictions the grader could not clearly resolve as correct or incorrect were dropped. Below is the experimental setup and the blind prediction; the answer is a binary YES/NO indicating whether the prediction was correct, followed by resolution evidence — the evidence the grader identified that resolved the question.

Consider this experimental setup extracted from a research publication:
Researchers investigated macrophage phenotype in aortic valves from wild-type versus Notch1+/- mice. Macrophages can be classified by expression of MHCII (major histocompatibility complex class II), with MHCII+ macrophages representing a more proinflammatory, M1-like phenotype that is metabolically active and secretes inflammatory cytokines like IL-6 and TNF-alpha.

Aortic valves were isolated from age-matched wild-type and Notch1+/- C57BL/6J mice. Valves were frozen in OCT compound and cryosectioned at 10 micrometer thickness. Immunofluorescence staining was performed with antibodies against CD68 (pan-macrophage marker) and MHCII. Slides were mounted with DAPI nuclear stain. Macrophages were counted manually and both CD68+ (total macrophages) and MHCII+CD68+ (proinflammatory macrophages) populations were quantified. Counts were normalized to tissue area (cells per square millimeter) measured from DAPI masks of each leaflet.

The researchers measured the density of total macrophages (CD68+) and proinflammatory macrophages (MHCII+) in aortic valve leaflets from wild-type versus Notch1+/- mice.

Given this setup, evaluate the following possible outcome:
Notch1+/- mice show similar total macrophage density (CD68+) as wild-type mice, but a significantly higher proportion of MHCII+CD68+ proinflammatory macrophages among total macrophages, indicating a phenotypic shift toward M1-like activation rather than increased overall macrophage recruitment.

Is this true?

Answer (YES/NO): NO